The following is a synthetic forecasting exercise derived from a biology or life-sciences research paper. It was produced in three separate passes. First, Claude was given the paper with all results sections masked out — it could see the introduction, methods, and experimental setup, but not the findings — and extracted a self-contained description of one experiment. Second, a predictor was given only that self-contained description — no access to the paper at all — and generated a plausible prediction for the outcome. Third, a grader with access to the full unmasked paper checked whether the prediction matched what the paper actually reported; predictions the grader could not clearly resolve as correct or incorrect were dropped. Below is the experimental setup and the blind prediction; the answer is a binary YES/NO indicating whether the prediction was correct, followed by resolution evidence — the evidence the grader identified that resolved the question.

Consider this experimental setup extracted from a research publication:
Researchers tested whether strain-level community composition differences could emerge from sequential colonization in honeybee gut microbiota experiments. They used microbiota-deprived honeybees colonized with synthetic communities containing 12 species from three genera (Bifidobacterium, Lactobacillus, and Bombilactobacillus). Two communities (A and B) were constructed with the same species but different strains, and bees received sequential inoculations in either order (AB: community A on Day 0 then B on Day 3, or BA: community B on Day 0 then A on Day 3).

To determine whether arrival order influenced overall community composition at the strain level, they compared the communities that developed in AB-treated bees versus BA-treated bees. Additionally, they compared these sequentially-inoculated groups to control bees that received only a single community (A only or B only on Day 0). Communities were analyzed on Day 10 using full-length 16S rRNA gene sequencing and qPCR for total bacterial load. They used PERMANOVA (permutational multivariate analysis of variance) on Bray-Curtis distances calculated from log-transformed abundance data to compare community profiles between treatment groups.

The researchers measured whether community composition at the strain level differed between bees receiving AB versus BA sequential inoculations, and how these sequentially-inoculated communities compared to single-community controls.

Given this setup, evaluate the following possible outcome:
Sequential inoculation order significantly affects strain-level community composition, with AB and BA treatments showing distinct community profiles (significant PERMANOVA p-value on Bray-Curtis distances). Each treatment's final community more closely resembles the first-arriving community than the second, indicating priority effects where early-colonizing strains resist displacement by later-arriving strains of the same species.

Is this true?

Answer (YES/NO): YES